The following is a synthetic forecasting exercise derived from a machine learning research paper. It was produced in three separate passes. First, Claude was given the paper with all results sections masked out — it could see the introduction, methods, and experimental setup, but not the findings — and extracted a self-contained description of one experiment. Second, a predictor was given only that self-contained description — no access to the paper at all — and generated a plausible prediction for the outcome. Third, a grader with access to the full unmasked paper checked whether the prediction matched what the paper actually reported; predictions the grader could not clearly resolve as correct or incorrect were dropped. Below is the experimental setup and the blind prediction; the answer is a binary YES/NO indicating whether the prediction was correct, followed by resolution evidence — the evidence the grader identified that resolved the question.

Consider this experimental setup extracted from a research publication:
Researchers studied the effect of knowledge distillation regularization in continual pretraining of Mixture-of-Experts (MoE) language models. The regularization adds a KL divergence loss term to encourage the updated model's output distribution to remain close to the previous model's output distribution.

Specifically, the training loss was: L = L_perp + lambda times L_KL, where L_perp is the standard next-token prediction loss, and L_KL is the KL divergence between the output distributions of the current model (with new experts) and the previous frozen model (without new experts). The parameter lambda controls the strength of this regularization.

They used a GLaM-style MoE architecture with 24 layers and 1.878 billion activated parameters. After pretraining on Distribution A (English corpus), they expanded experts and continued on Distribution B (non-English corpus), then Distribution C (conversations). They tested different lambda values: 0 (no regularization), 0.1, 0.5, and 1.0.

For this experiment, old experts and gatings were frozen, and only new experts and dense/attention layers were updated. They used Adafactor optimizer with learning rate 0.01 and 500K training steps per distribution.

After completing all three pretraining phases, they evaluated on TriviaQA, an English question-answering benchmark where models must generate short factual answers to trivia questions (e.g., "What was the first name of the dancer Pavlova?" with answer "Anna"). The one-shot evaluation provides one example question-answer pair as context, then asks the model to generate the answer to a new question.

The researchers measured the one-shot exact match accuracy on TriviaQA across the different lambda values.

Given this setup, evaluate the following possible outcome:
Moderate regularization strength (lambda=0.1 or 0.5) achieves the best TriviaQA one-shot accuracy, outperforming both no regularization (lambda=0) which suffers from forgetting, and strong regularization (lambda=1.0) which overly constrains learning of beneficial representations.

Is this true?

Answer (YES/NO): NO